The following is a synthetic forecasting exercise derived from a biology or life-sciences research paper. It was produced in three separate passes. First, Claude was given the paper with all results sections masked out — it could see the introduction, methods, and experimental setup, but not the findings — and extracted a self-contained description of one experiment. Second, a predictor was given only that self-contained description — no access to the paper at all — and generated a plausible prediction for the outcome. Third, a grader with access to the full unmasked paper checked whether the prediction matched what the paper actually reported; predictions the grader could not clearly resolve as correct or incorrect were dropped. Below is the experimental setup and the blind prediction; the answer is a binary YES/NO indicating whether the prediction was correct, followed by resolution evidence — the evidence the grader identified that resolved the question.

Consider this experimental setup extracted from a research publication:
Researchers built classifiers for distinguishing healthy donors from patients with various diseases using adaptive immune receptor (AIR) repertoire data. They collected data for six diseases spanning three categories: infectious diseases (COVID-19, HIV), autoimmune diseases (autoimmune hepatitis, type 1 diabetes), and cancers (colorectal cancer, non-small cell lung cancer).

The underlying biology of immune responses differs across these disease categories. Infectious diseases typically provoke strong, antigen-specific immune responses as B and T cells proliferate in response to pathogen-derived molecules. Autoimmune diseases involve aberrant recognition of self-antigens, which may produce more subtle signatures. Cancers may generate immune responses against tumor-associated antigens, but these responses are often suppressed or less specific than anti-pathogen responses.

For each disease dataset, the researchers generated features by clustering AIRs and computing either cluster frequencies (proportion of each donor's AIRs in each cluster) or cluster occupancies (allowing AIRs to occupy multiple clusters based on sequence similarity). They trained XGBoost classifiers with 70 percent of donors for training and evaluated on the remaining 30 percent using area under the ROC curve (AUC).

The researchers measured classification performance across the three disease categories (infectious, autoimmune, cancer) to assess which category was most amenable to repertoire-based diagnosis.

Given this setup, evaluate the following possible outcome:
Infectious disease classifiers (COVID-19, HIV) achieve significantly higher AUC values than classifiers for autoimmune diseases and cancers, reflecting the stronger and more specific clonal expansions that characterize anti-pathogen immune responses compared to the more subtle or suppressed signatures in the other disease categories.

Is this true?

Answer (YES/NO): NO